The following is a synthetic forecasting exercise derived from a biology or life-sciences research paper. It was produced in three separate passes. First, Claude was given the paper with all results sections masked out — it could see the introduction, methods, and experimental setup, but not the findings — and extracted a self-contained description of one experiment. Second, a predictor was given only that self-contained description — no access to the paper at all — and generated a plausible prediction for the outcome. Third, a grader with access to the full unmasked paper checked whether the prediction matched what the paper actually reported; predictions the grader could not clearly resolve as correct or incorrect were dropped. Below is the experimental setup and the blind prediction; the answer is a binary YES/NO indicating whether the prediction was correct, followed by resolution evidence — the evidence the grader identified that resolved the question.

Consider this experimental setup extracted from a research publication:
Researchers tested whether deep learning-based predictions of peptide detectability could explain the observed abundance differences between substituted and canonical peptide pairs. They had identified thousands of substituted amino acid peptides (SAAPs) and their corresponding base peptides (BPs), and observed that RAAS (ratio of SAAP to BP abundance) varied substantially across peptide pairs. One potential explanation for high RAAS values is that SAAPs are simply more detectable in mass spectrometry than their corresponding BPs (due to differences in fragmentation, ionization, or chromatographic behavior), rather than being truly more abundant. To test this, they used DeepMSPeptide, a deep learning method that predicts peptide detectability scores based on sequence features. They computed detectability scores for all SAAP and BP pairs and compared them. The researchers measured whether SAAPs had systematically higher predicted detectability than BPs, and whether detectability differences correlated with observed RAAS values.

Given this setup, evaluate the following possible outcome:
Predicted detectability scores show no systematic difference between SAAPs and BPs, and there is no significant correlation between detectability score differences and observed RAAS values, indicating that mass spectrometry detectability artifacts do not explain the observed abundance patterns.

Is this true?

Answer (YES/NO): YES